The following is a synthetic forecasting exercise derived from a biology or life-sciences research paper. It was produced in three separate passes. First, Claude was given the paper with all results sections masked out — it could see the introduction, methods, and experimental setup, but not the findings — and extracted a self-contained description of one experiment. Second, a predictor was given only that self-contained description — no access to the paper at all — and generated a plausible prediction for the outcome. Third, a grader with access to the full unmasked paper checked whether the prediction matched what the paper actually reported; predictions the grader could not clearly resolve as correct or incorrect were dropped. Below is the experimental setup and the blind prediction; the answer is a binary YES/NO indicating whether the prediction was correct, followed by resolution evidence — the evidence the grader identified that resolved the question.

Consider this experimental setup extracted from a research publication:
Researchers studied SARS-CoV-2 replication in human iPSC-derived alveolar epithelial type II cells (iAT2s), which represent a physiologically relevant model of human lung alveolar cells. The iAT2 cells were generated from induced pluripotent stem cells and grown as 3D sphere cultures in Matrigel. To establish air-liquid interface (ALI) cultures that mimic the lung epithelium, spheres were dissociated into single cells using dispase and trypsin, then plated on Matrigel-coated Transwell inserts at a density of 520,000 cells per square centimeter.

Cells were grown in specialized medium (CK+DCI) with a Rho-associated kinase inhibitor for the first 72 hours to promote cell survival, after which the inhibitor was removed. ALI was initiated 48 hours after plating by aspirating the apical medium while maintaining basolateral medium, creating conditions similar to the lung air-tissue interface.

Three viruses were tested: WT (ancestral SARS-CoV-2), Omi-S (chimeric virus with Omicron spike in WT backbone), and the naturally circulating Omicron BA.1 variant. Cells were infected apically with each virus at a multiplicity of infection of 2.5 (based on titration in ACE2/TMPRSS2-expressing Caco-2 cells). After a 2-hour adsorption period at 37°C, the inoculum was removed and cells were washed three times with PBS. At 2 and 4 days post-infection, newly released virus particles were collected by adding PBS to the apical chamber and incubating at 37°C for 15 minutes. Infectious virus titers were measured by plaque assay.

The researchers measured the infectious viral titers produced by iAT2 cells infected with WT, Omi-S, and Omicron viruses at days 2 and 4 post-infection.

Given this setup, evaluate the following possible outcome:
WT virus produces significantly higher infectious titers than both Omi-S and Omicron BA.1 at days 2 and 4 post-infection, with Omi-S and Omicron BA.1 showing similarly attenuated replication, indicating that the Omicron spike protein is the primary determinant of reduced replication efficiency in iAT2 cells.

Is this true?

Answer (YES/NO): NO